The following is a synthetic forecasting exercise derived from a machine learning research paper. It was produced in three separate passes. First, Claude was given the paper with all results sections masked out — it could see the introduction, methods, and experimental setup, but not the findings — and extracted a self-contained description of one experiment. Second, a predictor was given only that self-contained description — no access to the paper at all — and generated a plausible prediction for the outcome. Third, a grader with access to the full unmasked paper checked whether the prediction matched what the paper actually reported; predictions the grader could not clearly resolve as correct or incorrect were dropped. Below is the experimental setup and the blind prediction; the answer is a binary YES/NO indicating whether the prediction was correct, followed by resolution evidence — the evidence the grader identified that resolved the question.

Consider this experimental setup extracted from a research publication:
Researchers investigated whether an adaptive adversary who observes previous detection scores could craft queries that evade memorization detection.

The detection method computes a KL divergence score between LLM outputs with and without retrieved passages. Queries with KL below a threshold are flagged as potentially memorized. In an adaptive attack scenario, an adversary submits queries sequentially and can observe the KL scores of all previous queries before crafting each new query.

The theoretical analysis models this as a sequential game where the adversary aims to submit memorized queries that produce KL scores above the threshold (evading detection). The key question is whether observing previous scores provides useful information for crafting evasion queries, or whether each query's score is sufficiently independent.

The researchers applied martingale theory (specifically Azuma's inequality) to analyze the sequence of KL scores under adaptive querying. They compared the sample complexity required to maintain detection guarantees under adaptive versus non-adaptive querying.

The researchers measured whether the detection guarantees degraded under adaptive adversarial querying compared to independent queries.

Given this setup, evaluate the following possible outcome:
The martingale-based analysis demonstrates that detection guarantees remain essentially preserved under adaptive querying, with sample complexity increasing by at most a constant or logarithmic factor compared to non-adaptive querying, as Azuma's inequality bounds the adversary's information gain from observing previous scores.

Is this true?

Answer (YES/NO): YES